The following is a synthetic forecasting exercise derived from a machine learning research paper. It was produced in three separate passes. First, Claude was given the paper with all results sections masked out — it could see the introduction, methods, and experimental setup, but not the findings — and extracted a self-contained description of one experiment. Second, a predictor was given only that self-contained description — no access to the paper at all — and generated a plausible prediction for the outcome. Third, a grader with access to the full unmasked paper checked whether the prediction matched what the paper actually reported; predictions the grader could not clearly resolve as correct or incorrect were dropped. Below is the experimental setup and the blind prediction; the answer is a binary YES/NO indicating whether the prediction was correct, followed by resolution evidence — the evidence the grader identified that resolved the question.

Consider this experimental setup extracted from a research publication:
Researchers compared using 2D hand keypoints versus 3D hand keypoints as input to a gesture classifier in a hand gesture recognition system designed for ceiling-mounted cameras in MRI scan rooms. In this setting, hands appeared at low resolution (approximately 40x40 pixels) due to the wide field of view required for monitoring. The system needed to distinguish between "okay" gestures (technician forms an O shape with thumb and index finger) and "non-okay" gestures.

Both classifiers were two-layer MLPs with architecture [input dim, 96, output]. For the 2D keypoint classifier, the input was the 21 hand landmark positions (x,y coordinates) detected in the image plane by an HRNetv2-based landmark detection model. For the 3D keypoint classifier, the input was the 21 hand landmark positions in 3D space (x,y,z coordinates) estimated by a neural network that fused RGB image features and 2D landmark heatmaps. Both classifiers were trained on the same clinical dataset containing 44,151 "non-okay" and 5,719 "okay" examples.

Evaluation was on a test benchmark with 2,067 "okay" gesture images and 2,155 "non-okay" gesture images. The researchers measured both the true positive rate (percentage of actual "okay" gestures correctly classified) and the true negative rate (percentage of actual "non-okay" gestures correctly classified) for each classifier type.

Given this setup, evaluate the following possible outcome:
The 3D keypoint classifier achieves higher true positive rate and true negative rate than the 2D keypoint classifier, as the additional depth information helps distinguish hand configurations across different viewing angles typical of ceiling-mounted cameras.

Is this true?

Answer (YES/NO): NO